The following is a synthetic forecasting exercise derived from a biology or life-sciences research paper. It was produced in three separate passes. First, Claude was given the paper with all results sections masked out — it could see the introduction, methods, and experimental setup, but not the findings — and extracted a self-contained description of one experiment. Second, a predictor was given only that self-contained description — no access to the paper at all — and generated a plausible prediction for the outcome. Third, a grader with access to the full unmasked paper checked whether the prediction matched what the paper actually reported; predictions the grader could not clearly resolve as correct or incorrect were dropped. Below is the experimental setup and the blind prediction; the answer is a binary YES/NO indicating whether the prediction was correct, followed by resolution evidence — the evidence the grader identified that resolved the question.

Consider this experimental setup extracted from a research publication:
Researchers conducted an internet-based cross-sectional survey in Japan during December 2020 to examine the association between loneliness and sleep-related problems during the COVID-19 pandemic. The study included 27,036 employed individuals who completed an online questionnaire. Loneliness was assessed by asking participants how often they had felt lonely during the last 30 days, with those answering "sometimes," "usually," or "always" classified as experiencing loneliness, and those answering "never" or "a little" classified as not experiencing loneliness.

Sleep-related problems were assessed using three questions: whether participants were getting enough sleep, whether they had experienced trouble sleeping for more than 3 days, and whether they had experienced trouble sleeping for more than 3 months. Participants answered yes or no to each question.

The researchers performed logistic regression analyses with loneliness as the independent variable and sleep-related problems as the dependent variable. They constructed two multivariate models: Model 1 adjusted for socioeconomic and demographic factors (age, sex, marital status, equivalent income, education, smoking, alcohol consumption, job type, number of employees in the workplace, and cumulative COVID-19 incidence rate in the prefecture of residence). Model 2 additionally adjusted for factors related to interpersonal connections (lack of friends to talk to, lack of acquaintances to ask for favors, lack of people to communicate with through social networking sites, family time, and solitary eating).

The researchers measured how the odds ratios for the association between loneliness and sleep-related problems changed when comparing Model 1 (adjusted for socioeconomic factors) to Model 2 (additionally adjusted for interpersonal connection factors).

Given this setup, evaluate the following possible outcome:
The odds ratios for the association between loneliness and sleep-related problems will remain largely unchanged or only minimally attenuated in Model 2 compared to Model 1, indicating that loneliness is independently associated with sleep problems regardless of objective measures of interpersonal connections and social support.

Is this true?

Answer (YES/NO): NO